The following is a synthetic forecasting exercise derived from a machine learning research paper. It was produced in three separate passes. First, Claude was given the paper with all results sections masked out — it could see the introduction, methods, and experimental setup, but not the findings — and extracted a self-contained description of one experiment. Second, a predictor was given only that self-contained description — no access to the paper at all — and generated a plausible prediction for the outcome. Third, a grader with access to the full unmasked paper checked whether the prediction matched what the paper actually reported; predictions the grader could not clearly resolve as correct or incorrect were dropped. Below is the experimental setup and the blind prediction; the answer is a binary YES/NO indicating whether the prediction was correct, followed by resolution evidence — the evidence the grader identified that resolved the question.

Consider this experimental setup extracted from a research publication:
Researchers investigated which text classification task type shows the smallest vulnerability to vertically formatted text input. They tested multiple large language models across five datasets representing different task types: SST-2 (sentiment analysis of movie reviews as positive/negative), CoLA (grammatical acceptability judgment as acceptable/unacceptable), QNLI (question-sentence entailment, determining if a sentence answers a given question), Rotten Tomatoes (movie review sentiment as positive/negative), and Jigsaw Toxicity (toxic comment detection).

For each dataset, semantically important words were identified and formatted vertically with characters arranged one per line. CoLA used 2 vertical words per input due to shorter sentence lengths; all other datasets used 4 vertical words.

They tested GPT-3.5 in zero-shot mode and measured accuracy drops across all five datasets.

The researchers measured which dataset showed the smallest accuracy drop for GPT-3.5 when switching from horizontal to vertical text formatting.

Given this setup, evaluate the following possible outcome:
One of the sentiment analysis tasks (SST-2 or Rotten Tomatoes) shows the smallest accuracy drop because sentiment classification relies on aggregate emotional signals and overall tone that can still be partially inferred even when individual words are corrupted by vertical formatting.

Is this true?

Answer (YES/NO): NO